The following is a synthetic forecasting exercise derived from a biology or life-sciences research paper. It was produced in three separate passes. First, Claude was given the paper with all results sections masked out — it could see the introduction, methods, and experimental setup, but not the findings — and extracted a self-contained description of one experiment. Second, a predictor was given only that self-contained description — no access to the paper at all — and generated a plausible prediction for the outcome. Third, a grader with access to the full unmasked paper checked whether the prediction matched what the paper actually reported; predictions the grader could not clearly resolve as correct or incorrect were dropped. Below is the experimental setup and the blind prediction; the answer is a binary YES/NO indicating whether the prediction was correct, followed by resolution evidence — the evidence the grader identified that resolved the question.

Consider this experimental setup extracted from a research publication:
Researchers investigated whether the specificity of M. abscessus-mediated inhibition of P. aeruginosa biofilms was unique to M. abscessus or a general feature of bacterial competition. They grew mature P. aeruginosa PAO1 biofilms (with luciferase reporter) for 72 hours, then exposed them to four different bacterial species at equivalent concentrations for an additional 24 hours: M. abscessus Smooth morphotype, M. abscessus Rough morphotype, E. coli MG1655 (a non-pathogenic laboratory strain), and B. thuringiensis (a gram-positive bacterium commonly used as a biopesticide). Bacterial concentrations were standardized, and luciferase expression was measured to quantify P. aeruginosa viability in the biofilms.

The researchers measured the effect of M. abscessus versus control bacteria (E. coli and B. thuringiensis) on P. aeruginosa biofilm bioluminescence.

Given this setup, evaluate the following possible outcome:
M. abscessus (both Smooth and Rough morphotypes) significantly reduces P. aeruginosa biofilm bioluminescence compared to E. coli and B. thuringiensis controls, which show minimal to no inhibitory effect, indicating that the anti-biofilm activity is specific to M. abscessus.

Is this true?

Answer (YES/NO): YES